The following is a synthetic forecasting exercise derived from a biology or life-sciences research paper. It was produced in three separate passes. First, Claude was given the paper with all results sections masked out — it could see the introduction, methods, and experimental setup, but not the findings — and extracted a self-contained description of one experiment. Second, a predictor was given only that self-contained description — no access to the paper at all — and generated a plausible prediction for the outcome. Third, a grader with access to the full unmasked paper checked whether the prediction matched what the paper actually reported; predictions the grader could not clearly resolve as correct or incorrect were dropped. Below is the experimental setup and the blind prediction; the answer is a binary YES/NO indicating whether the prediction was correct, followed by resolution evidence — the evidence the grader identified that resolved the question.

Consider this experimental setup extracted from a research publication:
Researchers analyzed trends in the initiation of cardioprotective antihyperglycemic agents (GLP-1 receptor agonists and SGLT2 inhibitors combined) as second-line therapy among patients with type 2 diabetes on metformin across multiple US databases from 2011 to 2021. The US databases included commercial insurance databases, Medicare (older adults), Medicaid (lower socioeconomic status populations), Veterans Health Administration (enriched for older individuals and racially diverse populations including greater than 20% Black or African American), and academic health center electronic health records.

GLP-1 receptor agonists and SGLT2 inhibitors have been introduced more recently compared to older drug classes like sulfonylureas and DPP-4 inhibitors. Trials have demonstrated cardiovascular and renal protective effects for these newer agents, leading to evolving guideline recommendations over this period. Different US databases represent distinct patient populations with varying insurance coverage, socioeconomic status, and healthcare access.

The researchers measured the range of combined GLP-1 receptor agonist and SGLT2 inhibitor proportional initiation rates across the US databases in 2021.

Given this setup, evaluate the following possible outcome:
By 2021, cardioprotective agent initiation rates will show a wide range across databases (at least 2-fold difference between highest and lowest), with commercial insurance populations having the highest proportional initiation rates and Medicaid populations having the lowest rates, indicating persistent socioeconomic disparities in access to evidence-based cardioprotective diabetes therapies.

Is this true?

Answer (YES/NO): NO